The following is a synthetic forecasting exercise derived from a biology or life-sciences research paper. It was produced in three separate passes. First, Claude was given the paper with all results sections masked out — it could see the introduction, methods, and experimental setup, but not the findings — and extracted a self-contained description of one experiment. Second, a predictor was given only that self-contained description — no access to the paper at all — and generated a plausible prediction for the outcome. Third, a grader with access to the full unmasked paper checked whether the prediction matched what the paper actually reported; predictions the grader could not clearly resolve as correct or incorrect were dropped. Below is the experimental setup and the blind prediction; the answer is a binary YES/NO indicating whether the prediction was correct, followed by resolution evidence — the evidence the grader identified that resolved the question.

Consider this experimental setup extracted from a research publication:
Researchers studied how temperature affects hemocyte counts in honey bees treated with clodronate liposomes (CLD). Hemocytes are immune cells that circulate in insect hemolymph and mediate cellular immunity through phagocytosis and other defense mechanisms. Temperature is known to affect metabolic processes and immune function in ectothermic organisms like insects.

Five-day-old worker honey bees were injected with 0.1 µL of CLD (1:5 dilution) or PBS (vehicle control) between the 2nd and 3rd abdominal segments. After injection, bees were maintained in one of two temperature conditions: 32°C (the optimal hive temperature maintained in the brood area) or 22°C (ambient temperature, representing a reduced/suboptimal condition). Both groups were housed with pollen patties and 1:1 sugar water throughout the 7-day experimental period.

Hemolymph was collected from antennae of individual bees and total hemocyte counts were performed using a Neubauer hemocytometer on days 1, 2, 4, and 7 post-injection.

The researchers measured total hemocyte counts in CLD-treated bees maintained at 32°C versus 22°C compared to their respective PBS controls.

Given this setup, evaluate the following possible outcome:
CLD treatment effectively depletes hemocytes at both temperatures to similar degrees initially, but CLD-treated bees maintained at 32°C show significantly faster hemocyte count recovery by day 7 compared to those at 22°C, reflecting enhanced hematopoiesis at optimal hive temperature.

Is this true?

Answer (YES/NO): NO